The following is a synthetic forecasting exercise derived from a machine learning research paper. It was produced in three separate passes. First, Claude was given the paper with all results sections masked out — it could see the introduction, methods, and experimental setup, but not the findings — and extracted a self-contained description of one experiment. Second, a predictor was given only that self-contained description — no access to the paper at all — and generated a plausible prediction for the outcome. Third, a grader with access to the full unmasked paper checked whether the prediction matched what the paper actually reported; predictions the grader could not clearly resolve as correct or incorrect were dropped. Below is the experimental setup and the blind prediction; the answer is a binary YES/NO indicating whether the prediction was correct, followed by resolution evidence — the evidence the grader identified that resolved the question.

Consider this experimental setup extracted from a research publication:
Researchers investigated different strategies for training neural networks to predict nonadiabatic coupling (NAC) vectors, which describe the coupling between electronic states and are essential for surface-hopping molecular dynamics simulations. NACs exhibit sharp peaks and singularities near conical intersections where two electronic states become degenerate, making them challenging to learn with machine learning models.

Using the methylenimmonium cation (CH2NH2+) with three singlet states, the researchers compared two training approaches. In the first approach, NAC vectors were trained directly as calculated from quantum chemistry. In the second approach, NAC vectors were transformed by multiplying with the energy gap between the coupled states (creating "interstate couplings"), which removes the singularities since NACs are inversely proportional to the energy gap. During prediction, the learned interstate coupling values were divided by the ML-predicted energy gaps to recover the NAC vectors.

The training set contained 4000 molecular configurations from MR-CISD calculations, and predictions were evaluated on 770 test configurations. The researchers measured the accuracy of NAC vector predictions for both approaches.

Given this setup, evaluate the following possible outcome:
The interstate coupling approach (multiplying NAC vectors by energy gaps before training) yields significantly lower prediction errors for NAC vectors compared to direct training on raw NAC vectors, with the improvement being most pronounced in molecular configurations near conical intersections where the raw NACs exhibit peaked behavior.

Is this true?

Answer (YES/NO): NO